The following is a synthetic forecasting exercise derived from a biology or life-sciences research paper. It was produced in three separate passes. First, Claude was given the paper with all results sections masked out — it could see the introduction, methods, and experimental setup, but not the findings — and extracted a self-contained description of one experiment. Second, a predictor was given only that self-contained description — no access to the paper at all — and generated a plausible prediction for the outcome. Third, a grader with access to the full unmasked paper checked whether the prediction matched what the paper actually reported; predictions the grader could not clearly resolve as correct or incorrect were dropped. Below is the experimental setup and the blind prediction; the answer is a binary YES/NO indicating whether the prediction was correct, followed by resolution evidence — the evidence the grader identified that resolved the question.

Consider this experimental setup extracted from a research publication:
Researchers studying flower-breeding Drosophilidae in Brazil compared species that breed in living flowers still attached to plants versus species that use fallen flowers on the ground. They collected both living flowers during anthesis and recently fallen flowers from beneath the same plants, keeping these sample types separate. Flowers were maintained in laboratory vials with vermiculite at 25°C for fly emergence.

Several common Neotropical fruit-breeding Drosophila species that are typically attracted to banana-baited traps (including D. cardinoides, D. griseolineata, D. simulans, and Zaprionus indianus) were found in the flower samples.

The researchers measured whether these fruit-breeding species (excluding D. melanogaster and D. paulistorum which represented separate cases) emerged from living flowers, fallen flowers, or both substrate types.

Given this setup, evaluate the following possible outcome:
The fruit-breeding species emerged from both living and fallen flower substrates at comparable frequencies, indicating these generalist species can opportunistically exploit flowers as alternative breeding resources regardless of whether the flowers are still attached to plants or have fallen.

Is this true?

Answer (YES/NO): NO